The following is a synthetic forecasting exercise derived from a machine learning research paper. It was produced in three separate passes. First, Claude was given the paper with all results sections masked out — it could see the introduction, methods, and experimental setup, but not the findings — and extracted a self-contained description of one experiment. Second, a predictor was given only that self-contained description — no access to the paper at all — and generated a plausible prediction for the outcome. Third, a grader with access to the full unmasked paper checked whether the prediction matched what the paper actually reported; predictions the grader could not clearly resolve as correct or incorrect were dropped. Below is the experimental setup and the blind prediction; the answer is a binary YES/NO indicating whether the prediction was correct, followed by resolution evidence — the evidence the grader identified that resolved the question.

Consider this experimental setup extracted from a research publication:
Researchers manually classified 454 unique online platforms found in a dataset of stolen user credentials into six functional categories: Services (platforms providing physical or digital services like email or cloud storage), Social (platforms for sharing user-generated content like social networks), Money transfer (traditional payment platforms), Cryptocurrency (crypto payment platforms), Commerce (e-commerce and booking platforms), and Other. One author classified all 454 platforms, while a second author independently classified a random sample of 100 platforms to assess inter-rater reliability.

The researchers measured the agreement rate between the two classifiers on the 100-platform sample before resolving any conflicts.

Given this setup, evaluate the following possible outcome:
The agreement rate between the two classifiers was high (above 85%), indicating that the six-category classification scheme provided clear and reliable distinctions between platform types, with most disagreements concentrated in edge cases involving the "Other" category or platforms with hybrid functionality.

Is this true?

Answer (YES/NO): YES